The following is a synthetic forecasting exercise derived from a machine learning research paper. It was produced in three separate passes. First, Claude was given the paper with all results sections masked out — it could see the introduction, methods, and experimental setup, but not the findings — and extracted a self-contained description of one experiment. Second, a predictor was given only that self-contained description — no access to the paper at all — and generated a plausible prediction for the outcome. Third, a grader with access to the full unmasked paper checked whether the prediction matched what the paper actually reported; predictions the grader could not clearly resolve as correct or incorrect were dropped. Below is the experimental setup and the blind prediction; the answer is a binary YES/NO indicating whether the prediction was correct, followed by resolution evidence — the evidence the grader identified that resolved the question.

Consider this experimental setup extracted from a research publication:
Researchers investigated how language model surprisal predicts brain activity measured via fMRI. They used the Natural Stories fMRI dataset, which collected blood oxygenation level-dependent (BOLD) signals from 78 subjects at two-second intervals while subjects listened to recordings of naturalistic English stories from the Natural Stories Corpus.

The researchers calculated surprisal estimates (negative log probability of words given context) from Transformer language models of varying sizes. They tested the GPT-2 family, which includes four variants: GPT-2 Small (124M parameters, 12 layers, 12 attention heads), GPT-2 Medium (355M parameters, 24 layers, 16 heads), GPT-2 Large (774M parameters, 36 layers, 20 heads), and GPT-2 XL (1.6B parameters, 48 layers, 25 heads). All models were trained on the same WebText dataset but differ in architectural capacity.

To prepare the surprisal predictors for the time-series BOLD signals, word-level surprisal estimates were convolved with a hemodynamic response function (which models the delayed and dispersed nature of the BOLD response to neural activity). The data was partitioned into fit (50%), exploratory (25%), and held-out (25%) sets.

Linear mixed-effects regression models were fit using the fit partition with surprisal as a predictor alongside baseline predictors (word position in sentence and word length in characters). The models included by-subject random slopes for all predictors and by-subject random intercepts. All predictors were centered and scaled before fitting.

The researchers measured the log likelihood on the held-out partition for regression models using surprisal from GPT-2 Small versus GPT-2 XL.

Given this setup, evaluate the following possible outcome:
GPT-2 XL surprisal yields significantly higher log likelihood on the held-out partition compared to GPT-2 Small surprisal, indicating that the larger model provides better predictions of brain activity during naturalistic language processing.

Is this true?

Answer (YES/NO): NO